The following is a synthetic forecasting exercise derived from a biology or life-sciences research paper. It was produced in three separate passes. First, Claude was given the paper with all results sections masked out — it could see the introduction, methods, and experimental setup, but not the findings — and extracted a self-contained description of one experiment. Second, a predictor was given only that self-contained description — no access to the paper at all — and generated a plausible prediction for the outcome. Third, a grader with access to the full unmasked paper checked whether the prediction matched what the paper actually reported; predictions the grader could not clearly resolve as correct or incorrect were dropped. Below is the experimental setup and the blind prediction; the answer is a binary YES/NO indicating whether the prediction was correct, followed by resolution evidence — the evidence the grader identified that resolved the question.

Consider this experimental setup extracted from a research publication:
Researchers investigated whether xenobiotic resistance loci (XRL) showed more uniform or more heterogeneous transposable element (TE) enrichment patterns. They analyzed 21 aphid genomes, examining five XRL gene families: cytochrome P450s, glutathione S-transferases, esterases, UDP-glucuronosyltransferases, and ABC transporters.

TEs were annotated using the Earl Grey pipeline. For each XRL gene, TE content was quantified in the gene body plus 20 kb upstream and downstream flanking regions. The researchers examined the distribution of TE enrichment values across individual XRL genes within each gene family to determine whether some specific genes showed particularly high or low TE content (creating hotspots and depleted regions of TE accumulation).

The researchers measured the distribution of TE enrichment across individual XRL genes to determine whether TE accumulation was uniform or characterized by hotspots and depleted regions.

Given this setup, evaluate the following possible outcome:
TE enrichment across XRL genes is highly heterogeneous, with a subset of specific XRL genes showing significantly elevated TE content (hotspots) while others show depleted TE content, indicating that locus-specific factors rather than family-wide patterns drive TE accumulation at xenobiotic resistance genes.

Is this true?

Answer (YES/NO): YES